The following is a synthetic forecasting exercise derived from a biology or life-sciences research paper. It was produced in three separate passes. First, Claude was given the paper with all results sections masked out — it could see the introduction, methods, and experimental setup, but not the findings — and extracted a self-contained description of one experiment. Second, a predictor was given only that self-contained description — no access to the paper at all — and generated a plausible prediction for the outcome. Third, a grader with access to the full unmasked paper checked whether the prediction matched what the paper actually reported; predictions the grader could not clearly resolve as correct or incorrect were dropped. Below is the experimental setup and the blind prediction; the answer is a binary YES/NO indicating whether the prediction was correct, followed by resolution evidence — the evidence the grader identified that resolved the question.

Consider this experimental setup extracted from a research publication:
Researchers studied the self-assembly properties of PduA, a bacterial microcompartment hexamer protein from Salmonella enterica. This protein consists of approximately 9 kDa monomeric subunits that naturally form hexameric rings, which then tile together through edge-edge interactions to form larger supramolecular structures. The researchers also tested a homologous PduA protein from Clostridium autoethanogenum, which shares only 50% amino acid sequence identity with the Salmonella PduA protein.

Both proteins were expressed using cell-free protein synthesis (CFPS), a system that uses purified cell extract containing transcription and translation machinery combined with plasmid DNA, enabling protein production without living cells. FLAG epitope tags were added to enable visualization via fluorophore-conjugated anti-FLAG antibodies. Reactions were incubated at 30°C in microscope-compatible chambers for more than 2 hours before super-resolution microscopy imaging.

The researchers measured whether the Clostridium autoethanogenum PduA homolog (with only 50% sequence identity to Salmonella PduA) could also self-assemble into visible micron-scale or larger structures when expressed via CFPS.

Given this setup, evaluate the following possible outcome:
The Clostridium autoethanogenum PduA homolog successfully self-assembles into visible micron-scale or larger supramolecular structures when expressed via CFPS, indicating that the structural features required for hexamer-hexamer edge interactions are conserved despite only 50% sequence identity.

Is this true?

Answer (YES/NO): NO